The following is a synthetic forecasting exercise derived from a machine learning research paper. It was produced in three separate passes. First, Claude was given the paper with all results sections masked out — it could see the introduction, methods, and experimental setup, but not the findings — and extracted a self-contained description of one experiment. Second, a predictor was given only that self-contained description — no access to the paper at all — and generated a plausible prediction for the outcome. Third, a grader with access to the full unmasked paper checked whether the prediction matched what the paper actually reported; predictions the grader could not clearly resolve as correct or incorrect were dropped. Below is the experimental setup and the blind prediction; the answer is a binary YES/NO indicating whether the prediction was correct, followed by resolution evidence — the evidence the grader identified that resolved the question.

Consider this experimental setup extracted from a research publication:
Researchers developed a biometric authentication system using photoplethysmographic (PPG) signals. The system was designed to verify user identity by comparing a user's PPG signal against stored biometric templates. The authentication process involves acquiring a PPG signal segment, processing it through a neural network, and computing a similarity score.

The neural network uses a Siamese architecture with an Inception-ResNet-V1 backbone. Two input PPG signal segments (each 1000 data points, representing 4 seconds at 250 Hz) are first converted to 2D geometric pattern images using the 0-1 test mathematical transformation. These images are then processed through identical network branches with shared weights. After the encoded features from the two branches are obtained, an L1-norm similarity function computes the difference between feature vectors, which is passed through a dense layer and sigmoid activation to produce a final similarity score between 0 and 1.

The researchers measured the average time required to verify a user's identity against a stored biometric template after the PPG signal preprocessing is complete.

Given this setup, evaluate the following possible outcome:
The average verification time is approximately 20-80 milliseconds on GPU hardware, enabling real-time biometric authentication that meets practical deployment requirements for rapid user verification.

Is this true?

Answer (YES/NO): NO